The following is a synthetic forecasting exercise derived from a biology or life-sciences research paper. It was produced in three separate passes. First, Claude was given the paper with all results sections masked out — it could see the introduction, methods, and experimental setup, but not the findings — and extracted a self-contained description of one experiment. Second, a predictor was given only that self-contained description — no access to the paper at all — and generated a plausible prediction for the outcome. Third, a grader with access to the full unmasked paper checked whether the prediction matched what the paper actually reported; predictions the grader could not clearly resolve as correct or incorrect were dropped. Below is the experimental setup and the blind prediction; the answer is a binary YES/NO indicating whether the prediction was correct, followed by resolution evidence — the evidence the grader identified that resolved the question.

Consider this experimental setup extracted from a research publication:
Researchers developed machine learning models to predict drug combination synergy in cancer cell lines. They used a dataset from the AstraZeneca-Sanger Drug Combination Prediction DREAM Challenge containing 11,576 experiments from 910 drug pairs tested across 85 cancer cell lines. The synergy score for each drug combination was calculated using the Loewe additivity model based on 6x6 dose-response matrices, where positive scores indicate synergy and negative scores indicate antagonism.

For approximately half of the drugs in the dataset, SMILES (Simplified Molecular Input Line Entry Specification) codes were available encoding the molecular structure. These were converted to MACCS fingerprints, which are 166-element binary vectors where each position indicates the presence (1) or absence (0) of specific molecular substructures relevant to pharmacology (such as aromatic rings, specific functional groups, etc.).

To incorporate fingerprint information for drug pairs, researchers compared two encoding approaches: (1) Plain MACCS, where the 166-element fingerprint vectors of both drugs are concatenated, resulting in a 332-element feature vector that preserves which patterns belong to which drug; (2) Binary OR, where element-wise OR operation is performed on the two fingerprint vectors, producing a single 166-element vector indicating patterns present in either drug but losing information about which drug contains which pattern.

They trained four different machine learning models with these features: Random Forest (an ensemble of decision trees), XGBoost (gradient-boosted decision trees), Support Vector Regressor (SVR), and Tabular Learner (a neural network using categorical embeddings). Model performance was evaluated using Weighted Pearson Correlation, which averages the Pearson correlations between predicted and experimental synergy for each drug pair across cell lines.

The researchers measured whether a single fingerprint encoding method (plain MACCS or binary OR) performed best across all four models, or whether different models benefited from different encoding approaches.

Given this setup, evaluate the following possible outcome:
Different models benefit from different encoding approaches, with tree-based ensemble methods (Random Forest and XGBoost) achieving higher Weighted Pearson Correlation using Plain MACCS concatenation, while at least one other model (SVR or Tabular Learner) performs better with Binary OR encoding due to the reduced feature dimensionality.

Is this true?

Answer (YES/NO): NO